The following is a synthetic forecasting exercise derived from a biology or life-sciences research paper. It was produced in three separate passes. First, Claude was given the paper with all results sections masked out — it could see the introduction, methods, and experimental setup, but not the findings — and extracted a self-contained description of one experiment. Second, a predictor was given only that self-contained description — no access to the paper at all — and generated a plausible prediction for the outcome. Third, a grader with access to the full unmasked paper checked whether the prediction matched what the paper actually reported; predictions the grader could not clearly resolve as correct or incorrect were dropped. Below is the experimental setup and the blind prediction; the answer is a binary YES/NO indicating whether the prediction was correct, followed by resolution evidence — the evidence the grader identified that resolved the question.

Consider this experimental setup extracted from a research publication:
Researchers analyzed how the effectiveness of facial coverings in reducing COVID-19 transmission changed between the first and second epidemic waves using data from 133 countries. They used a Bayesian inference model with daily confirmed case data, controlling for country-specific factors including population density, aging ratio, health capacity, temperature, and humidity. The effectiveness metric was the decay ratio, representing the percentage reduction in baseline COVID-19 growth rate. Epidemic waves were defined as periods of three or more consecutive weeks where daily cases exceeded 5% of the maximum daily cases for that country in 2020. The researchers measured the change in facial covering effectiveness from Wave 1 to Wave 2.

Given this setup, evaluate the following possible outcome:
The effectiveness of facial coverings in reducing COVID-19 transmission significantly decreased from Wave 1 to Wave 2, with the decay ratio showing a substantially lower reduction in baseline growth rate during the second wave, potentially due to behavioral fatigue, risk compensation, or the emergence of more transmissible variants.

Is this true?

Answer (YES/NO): NO